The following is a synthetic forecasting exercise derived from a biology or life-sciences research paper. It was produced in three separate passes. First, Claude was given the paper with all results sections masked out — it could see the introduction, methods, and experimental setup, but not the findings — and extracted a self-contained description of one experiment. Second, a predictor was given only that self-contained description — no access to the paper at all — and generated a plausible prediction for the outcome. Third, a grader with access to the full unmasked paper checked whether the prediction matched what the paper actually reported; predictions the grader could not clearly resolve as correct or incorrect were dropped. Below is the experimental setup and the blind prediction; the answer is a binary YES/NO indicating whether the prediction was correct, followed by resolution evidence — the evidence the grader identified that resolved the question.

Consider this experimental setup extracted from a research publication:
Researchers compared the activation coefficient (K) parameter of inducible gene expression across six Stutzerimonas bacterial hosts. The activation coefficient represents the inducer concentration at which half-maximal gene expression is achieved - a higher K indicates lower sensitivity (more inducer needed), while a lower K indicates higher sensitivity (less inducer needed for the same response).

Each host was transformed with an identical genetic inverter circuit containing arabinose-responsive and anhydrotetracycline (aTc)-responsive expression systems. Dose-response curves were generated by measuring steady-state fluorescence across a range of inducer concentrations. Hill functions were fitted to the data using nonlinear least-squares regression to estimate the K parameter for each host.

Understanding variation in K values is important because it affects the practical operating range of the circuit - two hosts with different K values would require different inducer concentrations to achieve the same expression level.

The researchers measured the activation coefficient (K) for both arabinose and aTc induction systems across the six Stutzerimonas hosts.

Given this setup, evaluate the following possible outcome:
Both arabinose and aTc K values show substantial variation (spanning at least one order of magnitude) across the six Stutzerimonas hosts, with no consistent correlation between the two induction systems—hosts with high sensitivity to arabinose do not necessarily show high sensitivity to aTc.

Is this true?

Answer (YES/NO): NO